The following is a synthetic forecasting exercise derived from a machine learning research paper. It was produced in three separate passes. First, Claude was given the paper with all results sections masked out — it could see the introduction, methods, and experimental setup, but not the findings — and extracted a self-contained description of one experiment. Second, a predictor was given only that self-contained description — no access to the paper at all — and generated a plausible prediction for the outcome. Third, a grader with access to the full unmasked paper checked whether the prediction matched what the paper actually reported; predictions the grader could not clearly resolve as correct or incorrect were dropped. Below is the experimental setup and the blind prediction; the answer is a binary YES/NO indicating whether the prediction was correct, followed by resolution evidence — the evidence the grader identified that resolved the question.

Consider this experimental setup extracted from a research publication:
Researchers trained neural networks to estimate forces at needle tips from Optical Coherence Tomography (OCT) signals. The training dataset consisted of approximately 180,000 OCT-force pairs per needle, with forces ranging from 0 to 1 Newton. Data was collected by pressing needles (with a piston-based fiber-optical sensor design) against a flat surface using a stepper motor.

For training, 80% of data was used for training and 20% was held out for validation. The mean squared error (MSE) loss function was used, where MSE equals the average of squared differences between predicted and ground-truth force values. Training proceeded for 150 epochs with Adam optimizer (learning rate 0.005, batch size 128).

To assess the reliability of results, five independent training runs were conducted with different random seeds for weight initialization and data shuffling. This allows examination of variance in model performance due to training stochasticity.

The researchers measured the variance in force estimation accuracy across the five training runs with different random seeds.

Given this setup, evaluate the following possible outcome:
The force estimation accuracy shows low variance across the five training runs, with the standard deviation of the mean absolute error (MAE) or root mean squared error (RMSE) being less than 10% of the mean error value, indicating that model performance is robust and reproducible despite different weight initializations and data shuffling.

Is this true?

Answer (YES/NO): YES